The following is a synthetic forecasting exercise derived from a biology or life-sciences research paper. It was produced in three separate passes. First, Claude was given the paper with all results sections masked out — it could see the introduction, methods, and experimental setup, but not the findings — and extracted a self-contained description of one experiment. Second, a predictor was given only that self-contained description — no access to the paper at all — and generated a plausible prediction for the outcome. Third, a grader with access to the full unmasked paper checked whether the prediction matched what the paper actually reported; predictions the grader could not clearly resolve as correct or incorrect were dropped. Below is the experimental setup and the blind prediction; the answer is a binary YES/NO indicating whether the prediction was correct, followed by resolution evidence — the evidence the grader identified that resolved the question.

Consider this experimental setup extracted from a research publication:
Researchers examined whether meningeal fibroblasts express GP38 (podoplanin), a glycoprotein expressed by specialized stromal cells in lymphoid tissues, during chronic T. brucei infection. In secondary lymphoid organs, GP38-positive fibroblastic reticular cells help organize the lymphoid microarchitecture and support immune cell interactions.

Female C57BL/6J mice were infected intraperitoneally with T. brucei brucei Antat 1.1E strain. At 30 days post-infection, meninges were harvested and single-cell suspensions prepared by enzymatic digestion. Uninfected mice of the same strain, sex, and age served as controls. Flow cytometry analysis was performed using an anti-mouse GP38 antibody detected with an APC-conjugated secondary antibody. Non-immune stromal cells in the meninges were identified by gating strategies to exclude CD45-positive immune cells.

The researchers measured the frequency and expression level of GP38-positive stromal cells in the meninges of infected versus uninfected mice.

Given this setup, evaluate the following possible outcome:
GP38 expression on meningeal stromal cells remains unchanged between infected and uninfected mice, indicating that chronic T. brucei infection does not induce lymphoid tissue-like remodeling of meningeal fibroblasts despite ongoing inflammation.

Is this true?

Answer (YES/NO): NO